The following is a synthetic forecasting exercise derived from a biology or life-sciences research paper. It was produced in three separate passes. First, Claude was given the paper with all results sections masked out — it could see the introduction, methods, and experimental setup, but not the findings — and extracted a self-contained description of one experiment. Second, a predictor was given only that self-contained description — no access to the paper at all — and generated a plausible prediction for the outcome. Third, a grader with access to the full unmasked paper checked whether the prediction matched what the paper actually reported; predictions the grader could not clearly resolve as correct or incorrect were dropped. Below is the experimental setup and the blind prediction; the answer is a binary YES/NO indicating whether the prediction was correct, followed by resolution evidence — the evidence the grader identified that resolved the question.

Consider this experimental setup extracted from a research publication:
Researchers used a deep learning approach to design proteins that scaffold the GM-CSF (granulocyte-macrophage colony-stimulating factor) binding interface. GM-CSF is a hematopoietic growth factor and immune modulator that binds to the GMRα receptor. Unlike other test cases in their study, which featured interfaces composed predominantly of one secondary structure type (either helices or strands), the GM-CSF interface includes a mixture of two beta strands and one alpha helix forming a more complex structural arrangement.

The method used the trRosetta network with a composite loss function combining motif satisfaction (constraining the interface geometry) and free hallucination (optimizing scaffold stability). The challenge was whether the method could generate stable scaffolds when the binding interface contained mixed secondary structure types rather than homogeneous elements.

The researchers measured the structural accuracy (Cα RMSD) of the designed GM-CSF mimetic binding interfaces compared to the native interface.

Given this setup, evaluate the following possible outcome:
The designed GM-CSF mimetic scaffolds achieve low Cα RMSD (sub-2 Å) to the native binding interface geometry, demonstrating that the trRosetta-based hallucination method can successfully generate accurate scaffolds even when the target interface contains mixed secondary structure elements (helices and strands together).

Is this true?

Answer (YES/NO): YES